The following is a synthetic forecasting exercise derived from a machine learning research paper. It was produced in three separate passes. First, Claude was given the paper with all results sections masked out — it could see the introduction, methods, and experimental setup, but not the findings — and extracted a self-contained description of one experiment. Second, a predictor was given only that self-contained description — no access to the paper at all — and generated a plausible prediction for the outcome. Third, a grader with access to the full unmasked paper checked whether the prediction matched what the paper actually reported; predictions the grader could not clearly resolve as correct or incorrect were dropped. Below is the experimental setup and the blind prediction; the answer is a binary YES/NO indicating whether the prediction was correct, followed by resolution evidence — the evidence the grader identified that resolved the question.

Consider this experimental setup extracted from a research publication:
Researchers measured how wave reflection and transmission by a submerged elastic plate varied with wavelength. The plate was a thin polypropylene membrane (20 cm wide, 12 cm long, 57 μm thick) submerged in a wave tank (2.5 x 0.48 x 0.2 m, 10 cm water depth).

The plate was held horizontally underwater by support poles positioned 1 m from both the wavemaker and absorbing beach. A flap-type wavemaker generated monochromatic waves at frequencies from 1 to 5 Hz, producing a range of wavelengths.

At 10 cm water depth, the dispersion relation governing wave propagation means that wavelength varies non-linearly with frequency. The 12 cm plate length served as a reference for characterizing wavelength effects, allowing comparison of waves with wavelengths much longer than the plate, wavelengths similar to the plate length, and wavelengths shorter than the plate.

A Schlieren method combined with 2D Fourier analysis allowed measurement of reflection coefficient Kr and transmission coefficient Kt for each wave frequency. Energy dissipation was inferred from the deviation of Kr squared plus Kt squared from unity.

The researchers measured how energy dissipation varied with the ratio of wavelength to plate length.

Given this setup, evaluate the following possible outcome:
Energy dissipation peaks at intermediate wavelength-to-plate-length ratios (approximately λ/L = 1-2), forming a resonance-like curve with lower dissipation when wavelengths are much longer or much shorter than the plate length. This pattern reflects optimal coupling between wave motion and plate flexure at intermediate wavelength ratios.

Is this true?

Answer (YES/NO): YES